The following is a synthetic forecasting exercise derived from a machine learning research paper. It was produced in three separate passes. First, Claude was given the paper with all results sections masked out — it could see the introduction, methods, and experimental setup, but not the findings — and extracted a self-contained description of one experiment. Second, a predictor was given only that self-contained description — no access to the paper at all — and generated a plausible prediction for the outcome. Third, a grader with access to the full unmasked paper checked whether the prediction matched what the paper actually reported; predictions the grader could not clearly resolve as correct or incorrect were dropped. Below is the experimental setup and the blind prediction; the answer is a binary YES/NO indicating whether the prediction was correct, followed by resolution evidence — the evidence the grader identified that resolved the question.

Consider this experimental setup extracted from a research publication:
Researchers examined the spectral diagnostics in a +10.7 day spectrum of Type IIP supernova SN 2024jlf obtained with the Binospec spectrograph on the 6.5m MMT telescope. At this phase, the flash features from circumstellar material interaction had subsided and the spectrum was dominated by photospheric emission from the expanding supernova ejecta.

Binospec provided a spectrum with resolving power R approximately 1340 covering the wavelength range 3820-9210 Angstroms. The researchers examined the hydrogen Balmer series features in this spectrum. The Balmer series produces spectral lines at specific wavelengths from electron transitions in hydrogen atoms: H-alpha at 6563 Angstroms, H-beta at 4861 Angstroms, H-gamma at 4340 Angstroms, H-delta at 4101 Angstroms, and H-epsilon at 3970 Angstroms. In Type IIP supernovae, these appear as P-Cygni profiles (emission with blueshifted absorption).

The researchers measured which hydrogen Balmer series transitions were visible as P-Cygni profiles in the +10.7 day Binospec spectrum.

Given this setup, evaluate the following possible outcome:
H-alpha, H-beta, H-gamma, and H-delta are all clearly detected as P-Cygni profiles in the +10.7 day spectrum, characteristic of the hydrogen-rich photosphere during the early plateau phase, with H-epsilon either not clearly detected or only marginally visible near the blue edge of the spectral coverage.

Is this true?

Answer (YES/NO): YES